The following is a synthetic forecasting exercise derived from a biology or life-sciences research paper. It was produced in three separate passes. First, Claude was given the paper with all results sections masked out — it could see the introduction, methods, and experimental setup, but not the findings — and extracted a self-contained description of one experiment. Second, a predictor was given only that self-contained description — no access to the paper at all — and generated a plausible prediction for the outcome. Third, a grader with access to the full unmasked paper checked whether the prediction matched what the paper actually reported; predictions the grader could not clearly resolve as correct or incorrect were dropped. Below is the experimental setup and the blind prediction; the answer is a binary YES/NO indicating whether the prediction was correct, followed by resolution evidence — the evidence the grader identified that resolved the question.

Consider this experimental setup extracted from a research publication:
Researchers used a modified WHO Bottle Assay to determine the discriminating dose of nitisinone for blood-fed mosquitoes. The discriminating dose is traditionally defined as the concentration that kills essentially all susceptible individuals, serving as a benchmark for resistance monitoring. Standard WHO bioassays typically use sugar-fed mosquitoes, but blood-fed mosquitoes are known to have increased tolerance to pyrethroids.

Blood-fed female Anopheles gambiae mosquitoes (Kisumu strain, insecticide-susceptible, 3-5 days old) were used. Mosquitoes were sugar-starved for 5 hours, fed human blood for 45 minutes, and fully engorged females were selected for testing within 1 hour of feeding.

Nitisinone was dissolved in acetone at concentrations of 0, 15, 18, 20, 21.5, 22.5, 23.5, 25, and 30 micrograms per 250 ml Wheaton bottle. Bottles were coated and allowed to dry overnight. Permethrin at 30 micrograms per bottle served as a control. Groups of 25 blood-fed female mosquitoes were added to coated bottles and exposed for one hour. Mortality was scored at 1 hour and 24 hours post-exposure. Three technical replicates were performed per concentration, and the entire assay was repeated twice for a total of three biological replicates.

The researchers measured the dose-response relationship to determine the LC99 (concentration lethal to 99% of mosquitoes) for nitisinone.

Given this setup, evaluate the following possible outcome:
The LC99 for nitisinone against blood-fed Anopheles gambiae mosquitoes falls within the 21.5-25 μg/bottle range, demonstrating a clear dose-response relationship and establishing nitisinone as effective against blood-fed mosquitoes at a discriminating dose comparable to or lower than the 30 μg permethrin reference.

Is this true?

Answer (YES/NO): NO